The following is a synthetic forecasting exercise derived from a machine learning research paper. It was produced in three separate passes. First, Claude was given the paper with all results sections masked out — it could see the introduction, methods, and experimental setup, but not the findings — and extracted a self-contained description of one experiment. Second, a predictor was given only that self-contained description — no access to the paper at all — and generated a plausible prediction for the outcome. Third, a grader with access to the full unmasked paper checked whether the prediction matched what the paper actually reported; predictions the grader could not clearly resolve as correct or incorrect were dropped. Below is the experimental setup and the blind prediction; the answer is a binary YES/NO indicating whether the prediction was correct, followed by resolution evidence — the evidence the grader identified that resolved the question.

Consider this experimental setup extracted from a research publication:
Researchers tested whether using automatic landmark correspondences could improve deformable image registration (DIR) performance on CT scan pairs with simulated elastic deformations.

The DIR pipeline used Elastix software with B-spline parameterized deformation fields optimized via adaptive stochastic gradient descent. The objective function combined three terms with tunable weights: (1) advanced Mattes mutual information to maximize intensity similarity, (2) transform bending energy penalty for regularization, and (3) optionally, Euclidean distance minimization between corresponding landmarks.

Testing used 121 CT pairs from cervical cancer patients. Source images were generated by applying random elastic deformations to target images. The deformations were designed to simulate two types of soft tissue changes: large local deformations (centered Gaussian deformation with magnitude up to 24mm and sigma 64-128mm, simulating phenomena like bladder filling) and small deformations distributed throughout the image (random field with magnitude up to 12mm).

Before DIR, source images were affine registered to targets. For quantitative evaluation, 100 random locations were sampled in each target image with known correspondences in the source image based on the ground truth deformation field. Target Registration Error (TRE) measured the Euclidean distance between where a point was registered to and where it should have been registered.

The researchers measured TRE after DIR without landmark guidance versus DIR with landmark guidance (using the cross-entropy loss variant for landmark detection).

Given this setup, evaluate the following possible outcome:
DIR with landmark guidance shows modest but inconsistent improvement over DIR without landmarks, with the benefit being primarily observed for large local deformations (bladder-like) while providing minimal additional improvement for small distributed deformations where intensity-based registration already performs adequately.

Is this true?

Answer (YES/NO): NO